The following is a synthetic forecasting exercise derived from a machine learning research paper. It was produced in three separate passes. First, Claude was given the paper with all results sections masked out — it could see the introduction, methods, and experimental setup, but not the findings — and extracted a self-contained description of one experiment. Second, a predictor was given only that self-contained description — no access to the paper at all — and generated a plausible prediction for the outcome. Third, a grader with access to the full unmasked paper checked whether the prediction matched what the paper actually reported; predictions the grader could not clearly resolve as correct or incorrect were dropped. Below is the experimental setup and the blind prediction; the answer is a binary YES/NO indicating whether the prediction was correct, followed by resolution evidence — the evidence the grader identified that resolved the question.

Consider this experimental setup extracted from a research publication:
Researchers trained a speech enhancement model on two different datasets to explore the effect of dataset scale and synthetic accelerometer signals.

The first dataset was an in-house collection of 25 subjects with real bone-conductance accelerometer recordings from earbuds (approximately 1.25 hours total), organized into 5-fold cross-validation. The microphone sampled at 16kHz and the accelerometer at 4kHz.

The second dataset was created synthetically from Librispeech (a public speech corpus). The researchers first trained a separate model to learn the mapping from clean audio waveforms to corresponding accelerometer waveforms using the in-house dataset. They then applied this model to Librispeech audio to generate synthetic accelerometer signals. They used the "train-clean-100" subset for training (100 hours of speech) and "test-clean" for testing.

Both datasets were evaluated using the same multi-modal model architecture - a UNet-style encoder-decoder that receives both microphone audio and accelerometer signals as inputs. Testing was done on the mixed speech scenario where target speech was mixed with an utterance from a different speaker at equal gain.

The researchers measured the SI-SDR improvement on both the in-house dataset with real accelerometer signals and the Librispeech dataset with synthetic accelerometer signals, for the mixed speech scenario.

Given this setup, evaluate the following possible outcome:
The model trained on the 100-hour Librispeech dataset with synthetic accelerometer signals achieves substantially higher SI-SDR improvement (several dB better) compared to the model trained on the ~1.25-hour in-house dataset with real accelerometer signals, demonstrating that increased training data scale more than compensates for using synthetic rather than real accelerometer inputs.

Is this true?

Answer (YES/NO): YES